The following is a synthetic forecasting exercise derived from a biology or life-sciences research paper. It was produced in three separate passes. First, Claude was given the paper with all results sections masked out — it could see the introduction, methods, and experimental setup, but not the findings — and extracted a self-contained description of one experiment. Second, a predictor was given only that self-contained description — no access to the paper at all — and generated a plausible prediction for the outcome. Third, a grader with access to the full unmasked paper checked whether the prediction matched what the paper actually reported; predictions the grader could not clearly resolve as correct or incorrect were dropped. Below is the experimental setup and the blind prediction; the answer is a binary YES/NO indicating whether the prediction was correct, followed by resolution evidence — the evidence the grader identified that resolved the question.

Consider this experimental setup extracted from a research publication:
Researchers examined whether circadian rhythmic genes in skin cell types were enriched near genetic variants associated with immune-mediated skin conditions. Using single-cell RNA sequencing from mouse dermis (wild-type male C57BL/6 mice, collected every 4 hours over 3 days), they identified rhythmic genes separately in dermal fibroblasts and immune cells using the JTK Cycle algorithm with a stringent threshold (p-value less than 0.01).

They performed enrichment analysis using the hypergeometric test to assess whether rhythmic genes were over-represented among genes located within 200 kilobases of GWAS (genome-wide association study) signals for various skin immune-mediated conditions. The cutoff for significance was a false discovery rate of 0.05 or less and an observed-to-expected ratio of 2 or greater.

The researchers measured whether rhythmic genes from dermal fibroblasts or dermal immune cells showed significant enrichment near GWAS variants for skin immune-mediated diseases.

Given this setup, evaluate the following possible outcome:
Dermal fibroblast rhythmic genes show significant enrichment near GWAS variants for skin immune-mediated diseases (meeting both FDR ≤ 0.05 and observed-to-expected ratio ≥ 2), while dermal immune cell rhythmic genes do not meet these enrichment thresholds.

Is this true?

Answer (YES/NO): NO